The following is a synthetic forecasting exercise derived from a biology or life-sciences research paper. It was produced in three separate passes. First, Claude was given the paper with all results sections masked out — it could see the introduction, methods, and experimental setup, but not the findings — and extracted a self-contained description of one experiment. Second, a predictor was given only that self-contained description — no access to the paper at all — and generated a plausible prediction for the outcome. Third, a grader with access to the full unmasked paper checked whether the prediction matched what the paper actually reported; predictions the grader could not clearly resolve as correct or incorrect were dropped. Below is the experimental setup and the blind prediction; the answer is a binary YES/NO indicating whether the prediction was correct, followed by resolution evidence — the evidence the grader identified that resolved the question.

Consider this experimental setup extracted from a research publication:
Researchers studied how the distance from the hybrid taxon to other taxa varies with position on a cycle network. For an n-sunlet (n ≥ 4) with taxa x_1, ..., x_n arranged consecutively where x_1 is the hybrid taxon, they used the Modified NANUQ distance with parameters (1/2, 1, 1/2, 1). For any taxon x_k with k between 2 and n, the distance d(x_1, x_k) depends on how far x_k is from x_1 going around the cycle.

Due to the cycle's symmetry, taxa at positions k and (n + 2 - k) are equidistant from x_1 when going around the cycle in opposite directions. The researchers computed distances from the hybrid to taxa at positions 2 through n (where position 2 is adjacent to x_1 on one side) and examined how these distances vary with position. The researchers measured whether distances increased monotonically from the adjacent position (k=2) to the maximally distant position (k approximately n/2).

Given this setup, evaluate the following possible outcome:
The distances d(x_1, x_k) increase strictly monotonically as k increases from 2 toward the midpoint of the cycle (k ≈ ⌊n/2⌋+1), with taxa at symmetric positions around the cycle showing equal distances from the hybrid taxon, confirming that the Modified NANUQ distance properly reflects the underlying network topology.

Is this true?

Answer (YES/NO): YES